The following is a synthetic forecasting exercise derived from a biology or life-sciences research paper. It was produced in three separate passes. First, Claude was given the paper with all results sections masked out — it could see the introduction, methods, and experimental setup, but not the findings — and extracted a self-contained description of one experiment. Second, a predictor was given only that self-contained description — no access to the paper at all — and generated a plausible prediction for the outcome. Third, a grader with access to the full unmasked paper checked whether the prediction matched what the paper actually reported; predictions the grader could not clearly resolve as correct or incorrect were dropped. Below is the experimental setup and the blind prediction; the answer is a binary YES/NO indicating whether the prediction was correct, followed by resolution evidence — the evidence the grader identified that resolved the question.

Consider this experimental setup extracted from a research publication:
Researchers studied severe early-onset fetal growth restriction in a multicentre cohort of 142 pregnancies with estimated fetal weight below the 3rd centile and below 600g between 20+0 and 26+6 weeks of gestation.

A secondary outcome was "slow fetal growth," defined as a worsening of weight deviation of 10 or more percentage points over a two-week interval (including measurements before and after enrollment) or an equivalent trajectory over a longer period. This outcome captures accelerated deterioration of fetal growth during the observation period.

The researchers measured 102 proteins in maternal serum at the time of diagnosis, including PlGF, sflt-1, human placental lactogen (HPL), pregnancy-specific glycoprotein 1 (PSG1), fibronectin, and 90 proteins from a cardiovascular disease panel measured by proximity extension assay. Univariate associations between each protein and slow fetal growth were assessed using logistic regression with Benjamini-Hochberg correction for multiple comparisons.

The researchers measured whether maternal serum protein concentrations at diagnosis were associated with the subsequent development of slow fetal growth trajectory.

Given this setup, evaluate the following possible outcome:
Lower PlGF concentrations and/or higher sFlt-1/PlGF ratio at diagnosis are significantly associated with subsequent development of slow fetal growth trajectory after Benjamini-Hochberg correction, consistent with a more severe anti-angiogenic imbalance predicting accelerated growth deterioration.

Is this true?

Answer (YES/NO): NO